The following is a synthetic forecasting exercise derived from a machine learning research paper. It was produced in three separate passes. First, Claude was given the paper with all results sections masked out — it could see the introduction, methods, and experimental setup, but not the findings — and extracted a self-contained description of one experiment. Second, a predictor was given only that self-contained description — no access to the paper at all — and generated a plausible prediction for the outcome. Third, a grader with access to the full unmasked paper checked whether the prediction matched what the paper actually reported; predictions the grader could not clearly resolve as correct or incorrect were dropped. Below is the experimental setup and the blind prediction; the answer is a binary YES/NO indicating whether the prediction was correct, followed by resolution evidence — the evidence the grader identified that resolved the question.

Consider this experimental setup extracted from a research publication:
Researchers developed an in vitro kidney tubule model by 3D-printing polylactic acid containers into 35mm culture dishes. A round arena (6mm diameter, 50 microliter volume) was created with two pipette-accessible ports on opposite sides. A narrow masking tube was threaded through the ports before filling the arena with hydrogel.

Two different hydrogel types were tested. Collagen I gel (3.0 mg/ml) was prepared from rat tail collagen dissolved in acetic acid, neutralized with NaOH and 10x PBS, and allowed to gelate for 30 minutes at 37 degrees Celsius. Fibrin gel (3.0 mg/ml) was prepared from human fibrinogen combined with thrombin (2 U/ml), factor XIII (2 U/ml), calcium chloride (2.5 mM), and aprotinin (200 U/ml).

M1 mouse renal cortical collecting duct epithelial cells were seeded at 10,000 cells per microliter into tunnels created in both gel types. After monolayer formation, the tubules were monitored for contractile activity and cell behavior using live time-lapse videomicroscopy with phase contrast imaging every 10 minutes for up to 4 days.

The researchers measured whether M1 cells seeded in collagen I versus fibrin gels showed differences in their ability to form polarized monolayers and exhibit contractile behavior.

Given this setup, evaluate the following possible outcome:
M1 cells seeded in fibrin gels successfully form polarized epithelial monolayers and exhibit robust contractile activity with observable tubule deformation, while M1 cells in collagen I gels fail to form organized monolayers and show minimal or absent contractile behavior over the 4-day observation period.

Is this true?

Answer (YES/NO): NO